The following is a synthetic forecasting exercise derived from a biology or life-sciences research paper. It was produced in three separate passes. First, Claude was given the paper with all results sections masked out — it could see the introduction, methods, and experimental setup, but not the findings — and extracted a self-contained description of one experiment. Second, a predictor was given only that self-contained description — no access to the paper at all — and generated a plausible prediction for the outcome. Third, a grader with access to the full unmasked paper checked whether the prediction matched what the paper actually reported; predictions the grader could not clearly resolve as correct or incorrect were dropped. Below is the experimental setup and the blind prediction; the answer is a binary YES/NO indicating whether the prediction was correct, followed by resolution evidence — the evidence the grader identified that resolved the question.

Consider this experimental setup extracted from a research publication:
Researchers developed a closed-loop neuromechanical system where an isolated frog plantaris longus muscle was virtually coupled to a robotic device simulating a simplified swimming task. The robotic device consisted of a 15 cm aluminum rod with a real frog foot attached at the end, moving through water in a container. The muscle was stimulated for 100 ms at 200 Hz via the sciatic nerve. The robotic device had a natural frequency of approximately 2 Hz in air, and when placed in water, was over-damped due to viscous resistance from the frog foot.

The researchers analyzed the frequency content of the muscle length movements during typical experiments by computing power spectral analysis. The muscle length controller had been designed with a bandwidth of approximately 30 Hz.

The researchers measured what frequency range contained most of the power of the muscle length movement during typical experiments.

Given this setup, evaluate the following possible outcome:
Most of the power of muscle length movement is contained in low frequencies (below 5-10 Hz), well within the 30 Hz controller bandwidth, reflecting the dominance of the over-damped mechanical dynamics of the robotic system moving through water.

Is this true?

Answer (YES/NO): YES